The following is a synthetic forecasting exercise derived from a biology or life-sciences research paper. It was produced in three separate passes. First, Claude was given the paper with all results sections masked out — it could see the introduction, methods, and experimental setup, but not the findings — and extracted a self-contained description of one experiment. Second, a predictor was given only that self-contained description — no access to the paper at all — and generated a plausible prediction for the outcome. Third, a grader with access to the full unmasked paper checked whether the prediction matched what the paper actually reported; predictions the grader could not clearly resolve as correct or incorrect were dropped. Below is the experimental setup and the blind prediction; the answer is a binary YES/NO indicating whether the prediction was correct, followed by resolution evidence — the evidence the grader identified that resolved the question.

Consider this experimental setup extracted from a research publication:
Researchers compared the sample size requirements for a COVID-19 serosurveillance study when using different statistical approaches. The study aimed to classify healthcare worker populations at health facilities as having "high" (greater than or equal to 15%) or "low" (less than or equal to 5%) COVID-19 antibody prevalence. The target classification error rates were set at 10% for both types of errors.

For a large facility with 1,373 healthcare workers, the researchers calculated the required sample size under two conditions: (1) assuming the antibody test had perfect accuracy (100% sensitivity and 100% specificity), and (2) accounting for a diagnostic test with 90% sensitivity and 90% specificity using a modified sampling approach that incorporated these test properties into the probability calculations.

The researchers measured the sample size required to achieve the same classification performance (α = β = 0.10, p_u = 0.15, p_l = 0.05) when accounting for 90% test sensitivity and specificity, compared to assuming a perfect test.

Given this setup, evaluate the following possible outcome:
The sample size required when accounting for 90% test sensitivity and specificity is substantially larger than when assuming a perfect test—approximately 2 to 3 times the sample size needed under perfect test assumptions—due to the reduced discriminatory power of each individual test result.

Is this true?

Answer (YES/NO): YES